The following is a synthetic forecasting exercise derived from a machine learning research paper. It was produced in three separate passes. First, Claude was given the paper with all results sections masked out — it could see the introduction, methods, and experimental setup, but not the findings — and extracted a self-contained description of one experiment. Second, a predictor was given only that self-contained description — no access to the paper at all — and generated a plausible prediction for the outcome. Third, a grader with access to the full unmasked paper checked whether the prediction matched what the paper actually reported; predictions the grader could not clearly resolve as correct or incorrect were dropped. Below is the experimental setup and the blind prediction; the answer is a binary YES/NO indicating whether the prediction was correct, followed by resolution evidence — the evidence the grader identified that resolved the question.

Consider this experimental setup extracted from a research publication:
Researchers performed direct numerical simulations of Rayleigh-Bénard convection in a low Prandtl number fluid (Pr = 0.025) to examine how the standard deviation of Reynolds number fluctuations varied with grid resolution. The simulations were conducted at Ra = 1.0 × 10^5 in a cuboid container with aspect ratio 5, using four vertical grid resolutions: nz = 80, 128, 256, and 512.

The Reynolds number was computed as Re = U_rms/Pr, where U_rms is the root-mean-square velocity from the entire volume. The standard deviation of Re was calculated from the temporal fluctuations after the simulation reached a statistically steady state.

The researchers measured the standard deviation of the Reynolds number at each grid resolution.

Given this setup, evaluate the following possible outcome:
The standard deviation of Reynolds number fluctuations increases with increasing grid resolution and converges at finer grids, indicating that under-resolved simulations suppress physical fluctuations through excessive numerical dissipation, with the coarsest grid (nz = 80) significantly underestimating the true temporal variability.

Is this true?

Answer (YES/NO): NO